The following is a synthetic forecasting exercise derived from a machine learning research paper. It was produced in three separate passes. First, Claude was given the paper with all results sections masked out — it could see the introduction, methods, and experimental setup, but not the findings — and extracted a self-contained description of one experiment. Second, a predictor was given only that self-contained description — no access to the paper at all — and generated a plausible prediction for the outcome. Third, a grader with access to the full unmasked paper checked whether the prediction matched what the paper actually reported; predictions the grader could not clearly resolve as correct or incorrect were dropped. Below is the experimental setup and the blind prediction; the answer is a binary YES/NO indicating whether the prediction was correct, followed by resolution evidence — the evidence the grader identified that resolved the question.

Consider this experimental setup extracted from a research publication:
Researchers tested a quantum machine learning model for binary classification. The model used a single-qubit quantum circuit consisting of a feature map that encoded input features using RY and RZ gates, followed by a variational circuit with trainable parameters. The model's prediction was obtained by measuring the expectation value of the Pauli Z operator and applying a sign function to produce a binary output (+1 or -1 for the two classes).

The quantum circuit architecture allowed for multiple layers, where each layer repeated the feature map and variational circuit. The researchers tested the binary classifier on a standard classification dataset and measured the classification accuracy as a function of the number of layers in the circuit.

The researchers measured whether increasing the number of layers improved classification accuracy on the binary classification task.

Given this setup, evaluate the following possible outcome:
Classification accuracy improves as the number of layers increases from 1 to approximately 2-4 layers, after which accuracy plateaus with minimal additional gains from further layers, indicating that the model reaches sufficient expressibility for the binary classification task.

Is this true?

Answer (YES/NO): NO